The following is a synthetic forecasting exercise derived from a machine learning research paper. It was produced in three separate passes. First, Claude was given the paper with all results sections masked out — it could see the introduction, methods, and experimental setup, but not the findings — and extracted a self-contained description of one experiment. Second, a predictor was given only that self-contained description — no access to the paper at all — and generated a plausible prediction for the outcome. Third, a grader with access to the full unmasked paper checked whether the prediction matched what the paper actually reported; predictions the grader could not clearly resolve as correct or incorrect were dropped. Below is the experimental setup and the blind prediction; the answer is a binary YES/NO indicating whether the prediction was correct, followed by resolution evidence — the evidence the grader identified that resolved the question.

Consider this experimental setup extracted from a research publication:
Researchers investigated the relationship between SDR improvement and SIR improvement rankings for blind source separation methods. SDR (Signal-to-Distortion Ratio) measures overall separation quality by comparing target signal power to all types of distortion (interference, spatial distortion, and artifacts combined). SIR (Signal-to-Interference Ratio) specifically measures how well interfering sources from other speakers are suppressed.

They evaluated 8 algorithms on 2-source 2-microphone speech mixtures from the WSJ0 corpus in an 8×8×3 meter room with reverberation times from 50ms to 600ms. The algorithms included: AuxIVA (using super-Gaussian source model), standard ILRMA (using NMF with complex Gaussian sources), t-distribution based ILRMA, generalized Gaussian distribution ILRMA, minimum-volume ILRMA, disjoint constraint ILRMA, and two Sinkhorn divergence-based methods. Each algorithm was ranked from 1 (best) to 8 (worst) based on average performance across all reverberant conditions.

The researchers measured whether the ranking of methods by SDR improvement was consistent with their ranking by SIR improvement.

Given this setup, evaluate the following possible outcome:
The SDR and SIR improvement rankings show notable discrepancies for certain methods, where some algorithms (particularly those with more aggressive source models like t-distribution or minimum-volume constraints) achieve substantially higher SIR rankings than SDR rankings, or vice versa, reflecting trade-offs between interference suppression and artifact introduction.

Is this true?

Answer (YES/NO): NO